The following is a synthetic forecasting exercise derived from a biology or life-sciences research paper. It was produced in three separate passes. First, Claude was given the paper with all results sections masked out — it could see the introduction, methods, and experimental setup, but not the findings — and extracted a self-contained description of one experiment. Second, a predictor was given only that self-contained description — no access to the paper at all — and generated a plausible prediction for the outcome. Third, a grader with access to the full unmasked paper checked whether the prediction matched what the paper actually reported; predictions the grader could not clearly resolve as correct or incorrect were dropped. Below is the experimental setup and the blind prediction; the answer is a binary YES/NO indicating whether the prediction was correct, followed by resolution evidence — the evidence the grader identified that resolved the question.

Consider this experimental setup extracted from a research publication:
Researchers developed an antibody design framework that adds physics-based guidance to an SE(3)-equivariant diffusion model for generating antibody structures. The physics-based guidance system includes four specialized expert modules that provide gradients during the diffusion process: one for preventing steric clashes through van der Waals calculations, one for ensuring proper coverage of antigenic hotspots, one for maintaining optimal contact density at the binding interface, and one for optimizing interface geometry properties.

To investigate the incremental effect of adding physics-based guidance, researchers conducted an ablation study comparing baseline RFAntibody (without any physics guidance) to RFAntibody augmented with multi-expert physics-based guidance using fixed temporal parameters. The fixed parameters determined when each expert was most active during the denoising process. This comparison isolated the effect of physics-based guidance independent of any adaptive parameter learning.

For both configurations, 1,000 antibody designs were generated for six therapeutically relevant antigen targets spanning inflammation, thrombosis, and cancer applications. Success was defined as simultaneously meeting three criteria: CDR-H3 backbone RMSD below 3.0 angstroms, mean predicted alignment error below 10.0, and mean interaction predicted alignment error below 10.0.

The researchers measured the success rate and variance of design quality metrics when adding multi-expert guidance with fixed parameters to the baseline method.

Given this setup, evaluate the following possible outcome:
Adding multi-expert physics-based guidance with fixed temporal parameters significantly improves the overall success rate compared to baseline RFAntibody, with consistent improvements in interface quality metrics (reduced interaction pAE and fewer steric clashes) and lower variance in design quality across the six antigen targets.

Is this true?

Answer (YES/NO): NO